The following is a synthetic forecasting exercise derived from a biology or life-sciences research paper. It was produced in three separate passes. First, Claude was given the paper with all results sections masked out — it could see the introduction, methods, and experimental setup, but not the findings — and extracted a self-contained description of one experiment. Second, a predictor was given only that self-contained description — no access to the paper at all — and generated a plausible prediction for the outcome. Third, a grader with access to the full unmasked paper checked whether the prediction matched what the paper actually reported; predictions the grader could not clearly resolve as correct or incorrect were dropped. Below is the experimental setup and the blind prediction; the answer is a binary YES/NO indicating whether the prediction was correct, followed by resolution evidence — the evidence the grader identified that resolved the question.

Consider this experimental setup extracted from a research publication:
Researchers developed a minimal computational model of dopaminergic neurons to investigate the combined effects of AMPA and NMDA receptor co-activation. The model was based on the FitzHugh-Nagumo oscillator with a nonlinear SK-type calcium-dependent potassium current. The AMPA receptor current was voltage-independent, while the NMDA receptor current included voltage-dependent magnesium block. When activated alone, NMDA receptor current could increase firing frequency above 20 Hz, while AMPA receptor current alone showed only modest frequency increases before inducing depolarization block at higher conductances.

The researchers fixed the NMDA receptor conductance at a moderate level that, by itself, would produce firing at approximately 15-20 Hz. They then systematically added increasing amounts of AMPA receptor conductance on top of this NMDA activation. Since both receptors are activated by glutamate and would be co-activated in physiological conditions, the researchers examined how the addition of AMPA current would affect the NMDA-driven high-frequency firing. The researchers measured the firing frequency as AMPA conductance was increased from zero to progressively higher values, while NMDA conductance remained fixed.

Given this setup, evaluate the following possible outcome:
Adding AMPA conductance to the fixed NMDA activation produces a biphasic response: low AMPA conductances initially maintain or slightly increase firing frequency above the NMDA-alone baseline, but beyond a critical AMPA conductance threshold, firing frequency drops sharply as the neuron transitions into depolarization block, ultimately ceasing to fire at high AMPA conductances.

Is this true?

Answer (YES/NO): YES